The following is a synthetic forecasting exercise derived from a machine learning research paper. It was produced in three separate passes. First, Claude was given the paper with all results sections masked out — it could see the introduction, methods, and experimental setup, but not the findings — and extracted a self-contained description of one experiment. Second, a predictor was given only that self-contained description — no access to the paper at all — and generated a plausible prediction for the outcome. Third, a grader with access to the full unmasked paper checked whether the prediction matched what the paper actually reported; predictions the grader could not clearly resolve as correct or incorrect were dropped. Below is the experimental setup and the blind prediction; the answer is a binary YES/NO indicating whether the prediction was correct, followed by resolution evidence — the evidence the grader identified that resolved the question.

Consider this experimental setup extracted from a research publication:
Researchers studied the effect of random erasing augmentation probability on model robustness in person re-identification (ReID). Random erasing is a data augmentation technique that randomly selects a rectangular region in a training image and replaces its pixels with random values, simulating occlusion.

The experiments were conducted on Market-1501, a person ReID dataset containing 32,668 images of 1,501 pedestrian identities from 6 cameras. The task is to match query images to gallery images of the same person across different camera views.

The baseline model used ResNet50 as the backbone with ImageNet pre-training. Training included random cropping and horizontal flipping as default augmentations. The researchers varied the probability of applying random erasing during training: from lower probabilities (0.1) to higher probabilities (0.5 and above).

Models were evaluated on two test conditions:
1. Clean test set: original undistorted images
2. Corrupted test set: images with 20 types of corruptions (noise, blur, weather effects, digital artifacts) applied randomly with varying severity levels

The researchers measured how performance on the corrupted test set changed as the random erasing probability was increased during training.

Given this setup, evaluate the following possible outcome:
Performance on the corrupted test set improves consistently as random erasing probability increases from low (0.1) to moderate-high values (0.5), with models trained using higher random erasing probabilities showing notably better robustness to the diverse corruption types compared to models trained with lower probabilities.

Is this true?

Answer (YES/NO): NO